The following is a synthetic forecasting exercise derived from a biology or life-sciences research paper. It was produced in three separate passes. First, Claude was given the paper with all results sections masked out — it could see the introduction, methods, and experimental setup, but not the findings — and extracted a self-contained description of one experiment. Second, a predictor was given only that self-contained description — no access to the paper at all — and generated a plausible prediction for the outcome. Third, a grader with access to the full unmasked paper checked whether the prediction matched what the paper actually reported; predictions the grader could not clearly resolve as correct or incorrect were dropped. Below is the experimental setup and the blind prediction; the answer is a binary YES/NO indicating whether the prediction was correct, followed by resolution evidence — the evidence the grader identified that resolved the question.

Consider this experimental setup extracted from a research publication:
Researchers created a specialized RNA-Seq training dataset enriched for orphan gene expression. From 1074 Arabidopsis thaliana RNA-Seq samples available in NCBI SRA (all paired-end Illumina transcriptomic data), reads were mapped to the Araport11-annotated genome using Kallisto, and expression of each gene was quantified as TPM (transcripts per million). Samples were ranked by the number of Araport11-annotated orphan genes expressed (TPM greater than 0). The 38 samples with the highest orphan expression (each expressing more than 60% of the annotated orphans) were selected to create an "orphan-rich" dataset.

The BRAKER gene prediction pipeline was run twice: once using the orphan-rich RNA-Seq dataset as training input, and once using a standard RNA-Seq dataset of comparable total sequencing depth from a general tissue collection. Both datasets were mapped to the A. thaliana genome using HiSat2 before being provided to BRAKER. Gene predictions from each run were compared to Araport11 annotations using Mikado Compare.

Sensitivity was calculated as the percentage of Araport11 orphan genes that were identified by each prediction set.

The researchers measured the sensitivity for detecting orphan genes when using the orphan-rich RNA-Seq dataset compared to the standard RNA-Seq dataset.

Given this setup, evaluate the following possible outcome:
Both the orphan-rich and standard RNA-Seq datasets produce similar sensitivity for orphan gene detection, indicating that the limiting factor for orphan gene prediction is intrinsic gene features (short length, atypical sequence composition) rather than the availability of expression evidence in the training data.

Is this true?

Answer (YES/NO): NO